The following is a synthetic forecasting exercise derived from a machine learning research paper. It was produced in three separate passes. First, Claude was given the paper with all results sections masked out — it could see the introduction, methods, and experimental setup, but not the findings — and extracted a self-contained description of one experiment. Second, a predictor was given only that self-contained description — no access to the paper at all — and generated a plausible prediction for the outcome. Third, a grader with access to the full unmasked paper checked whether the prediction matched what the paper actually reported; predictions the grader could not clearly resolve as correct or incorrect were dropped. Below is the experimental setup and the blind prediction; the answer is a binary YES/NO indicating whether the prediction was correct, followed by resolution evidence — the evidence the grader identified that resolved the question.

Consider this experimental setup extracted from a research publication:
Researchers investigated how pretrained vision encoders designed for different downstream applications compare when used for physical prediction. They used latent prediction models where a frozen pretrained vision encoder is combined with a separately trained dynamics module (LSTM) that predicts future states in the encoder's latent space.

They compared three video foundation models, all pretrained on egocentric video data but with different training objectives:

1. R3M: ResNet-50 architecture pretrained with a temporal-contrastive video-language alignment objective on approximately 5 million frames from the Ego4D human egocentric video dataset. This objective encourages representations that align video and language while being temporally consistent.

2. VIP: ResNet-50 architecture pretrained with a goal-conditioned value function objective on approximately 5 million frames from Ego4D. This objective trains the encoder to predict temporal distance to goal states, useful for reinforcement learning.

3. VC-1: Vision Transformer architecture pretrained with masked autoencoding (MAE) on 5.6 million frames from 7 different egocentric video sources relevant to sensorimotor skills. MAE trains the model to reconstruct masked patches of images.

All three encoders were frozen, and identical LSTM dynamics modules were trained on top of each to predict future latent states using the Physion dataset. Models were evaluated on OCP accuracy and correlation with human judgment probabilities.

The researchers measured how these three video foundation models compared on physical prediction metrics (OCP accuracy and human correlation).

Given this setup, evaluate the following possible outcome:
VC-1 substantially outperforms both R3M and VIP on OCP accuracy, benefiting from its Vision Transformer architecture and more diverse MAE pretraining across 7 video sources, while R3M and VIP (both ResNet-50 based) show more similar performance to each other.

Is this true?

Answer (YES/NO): NO